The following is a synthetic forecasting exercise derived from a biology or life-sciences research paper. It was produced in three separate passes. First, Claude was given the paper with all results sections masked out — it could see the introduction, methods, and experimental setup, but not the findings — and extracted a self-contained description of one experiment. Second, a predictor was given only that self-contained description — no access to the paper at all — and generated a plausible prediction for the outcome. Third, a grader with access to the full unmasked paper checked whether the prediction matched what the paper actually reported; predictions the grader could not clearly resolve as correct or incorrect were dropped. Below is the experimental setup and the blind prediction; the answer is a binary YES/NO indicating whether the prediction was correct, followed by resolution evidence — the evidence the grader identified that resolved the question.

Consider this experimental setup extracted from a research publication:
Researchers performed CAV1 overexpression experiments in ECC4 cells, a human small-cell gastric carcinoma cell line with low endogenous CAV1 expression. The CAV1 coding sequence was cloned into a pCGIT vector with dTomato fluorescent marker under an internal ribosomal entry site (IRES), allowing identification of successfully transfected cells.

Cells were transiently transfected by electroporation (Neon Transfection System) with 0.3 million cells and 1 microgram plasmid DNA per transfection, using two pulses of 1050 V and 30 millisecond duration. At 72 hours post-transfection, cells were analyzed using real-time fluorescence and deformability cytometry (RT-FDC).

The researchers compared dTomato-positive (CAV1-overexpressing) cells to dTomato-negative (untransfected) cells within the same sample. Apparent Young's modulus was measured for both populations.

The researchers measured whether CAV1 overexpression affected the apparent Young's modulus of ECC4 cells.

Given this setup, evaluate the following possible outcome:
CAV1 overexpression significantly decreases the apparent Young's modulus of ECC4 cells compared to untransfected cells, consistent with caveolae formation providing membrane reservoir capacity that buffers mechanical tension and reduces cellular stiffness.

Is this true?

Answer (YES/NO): NO